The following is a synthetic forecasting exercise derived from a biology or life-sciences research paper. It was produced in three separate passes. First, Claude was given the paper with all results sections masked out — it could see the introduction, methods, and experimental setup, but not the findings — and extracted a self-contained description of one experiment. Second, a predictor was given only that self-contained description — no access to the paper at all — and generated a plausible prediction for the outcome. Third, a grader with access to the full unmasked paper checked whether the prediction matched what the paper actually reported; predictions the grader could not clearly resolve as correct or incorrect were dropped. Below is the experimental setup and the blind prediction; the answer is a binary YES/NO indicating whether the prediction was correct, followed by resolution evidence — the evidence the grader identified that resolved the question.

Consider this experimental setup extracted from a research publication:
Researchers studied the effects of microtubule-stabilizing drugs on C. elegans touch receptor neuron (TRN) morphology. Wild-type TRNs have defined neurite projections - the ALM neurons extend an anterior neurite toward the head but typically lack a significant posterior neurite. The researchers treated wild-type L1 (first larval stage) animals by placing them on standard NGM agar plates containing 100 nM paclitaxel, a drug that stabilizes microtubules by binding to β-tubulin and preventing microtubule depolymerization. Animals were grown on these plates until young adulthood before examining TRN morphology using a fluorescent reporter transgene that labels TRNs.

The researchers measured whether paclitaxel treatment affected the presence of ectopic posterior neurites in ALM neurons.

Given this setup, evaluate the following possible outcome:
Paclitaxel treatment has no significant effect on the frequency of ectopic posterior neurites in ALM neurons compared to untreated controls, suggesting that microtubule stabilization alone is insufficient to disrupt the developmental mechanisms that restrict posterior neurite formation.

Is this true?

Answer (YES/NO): NO